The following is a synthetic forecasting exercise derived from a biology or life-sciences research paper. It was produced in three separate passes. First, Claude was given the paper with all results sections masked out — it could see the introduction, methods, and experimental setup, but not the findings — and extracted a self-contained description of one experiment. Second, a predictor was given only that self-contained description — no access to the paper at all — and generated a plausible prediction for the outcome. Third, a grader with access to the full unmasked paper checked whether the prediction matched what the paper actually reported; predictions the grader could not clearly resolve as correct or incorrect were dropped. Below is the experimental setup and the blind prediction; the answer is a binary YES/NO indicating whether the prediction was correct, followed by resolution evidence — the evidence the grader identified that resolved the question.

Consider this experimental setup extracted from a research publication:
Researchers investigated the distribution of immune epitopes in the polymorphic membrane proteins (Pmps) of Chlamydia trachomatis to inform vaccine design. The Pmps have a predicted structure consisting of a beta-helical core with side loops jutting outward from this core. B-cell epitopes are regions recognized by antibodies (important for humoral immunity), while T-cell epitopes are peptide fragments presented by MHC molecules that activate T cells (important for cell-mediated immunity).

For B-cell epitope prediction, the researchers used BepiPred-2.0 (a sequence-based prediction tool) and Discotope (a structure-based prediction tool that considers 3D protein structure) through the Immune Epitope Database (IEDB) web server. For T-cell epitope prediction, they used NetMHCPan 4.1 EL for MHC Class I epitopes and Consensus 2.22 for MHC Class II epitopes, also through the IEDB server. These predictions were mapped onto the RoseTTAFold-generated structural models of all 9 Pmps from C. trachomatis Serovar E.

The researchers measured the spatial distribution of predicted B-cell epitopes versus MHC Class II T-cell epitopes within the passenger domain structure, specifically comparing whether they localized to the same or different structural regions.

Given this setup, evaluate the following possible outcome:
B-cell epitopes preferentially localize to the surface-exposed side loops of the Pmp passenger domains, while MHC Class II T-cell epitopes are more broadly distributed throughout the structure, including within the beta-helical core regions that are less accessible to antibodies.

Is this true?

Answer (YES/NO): NO